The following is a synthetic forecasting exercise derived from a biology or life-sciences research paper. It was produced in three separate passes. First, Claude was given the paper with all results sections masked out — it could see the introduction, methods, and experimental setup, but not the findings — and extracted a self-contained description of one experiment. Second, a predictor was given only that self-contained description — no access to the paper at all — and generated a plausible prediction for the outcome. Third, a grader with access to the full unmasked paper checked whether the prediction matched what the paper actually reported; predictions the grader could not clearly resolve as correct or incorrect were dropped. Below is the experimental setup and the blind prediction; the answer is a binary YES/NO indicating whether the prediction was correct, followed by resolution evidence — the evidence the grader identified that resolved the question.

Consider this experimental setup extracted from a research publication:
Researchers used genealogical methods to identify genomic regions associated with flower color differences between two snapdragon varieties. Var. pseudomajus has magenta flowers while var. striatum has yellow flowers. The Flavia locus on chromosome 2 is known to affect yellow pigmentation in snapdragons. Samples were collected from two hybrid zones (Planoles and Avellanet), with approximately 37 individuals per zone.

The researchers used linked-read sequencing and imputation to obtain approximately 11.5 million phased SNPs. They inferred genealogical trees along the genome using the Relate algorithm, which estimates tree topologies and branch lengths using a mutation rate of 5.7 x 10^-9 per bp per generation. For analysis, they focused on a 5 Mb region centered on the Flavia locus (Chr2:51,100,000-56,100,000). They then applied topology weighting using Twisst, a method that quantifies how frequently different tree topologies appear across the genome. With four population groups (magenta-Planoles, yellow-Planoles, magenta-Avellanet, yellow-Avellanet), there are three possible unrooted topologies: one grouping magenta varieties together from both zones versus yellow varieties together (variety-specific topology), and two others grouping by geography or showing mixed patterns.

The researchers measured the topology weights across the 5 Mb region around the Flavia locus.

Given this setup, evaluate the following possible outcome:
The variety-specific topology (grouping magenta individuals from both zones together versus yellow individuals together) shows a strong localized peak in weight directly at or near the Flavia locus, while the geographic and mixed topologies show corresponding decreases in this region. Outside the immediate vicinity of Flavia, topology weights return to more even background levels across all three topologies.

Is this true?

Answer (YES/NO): YES